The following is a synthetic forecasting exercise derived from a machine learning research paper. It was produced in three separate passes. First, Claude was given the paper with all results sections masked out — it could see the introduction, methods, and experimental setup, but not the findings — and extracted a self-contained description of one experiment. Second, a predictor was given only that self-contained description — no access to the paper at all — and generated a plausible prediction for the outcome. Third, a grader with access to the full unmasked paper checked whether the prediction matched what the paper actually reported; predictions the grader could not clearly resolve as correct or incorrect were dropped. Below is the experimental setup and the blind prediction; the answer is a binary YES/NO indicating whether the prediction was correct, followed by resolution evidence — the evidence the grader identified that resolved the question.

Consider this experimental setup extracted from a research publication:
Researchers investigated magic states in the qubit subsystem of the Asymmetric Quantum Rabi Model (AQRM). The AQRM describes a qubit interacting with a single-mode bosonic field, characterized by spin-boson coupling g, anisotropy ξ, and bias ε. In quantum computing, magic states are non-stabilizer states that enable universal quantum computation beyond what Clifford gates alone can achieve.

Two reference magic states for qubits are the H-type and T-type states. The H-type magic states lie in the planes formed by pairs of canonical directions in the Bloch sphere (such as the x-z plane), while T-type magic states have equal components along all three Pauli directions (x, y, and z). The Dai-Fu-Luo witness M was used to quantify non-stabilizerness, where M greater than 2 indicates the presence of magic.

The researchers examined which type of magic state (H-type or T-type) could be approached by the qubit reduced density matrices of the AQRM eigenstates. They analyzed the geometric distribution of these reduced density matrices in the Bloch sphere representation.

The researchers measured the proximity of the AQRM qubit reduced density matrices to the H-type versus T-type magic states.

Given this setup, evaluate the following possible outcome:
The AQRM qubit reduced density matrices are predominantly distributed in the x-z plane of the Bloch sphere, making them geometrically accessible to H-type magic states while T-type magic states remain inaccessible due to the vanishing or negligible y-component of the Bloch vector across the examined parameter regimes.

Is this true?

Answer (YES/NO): YES